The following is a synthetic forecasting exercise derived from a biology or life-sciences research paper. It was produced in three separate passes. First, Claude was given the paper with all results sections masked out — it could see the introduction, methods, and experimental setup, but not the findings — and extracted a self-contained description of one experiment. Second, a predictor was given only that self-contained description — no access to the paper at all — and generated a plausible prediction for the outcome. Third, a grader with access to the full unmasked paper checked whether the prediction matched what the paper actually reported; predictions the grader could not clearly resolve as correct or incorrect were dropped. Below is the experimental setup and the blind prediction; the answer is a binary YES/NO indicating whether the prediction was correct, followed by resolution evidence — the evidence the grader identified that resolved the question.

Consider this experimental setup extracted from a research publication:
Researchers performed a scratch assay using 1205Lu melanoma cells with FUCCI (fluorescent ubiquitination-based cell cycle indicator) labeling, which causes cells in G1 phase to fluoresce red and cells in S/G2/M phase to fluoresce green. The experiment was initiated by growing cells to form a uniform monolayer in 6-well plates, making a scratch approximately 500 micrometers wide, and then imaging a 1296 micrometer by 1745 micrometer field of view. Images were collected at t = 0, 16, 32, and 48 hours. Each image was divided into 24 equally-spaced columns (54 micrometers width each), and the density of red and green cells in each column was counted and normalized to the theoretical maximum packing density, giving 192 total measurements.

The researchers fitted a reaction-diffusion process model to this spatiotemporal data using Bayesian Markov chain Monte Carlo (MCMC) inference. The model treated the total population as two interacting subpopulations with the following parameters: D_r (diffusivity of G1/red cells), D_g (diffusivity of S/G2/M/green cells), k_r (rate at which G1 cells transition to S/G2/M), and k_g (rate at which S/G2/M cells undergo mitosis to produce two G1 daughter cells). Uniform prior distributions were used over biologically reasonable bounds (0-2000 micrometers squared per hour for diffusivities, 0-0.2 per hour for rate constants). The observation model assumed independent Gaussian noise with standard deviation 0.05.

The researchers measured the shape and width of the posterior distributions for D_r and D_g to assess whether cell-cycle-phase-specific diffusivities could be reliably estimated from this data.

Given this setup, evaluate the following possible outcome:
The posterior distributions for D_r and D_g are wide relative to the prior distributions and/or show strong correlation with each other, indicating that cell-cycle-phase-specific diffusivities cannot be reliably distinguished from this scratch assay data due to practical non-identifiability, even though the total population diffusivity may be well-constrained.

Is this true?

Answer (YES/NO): YES